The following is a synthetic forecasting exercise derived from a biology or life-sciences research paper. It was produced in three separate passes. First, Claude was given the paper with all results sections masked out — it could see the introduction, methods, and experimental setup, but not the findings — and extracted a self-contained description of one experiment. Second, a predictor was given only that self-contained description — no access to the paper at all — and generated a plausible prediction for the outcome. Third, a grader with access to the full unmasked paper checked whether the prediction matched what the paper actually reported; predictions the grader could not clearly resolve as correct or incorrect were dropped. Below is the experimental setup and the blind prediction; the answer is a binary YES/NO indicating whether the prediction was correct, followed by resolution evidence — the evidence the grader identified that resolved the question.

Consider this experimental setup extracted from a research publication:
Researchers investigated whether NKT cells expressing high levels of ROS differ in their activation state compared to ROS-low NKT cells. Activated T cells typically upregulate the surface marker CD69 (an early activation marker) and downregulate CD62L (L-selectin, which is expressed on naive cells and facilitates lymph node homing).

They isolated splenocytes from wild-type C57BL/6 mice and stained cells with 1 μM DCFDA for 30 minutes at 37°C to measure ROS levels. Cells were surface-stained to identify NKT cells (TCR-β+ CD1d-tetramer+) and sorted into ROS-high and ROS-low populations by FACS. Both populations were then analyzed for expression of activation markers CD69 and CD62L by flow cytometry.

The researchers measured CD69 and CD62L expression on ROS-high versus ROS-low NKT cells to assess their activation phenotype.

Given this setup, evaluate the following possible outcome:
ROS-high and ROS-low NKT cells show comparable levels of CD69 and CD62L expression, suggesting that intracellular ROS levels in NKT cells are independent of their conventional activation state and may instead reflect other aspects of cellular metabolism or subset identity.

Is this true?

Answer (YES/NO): NO